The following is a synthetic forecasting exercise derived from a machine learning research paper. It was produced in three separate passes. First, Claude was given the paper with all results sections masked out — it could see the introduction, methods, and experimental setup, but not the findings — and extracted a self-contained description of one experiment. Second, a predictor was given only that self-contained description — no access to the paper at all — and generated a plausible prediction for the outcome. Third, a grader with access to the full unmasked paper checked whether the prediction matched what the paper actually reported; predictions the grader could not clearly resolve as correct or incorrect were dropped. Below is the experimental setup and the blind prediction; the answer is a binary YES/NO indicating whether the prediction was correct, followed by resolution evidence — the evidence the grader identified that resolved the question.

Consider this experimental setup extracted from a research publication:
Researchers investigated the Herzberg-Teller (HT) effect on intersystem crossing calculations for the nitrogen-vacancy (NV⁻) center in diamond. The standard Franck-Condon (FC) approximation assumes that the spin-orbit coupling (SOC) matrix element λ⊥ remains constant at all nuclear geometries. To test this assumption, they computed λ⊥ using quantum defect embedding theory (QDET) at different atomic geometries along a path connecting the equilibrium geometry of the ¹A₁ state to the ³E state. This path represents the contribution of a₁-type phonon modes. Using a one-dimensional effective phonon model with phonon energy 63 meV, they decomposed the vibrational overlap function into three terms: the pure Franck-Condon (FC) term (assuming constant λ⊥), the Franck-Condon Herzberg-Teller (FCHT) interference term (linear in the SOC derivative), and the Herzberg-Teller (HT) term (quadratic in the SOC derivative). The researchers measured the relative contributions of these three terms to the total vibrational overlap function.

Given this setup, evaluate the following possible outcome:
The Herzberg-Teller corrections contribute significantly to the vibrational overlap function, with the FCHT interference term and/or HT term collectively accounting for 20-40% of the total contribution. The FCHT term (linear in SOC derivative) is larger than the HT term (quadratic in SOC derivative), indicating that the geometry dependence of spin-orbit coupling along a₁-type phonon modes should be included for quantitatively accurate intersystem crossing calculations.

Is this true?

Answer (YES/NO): YES